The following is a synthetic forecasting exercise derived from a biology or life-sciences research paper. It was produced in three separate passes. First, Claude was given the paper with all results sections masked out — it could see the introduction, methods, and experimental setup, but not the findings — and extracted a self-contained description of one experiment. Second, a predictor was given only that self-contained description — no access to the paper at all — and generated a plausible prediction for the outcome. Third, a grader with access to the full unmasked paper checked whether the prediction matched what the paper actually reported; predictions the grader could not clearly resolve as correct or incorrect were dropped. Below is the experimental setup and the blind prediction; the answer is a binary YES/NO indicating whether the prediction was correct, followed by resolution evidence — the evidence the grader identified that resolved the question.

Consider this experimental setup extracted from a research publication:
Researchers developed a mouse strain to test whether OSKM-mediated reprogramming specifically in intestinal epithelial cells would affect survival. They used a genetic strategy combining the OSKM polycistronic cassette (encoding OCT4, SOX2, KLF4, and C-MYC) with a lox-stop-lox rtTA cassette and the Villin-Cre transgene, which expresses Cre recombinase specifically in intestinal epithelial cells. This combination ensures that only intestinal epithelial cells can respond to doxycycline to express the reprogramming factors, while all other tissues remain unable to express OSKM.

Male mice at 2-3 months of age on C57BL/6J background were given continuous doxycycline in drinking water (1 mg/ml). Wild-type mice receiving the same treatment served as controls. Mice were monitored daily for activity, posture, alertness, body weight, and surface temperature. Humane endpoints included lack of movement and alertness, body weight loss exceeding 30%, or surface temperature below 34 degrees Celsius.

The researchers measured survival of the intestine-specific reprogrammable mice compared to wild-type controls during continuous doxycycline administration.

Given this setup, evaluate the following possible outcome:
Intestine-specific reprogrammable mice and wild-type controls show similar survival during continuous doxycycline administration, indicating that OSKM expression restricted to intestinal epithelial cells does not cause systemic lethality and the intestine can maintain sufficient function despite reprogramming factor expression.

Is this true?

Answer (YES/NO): NO